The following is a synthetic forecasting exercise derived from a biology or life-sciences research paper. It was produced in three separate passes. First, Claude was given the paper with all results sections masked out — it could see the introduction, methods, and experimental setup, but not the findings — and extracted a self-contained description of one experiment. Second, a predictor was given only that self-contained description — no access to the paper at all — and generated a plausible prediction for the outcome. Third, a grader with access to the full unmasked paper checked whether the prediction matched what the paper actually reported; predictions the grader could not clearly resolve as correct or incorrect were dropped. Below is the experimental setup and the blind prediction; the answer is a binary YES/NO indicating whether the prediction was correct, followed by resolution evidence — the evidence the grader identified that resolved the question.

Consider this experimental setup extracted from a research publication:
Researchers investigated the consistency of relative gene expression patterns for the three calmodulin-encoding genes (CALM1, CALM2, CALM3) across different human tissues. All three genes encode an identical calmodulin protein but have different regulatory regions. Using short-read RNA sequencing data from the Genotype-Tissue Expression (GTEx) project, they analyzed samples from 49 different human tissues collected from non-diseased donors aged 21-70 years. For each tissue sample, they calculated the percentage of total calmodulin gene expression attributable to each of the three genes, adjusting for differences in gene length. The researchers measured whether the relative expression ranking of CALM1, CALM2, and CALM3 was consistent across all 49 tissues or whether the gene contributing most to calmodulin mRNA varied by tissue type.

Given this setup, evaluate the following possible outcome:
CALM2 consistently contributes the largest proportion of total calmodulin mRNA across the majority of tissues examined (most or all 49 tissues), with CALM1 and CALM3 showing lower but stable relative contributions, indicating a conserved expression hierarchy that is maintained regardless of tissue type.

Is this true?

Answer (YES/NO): YES